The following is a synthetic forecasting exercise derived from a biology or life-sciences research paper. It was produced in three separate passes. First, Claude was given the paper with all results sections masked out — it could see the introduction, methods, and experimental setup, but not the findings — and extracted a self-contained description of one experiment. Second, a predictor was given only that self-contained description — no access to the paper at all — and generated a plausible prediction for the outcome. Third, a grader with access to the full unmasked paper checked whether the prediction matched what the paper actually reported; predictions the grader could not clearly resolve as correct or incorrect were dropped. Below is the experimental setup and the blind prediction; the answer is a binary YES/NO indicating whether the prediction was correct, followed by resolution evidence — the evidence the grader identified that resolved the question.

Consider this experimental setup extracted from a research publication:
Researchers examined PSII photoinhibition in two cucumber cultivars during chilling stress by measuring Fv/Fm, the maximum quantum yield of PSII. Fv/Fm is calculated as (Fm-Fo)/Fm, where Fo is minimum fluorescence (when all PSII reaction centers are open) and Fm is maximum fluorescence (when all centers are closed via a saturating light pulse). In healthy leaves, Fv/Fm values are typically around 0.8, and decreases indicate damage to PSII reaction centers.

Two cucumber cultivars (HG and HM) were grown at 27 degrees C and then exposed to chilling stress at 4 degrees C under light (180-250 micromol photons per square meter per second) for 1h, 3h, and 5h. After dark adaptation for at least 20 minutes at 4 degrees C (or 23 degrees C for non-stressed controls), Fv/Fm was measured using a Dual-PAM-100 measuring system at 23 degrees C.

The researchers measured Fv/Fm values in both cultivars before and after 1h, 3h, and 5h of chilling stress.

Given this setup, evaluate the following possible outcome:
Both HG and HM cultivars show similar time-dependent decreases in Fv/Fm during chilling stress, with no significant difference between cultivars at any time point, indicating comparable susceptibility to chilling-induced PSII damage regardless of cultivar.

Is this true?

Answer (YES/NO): YES